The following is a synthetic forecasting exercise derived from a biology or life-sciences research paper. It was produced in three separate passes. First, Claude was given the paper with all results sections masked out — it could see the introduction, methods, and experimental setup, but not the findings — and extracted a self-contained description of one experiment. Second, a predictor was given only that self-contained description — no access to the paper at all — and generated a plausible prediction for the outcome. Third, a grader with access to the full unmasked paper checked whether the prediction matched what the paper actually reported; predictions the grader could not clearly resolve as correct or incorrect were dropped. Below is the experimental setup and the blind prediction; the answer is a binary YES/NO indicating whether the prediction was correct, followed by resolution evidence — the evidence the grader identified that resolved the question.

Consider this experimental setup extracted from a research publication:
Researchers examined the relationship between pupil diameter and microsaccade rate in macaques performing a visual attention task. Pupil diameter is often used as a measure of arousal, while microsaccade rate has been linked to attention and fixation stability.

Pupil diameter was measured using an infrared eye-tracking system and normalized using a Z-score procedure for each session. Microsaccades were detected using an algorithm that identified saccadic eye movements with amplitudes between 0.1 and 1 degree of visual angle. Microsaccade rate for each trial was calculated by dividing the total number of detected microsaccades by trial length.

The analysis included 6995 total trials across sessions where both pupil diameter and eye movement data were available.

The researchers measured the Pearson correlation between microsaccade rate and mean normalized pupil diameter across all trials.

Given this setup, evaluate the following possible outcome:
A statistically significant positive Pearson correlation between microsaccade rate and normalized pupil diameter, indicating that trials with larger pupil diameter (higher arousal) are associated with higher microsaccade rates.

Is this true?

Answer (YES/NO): NO